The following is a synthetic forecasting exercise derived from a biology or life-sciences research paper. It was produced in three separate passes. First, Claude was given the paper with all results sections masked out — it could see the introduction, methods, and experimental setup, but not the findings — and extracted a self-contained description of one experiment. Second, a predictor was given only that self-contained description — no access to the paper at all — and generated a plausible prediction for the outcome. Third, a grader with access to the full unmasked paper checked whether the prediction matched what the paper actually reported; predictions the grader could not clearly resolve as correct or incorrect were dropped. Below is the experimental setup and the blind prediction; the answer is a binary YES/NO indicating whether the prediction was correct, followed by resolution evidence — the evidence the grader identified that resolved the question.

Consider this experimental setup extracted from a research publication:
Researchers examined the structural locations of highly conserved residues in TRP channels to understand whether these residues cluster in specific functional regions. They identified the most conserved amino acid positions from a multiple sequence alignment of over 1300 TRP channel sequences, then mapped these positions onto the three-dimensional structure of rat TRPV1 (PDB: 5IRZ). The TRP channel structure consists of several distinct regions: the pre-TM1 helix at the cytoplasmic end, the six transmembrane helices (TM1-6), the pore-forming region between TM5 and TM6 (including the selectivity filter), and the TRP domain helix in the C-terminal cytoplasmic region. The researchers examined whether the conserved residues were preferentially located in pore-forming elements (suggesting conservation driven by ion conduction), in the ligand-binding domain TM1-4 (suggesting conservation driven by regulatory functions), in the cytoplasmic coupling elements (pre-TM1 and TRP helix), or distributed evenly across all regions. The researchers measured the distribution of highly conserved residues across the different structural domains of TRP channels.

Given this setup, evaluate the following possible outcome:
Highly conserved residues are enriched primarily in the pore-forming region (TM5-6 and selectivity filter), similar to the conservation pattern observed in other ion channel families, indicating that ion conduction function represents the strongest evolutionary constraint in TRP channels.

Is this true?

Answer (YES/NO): NO